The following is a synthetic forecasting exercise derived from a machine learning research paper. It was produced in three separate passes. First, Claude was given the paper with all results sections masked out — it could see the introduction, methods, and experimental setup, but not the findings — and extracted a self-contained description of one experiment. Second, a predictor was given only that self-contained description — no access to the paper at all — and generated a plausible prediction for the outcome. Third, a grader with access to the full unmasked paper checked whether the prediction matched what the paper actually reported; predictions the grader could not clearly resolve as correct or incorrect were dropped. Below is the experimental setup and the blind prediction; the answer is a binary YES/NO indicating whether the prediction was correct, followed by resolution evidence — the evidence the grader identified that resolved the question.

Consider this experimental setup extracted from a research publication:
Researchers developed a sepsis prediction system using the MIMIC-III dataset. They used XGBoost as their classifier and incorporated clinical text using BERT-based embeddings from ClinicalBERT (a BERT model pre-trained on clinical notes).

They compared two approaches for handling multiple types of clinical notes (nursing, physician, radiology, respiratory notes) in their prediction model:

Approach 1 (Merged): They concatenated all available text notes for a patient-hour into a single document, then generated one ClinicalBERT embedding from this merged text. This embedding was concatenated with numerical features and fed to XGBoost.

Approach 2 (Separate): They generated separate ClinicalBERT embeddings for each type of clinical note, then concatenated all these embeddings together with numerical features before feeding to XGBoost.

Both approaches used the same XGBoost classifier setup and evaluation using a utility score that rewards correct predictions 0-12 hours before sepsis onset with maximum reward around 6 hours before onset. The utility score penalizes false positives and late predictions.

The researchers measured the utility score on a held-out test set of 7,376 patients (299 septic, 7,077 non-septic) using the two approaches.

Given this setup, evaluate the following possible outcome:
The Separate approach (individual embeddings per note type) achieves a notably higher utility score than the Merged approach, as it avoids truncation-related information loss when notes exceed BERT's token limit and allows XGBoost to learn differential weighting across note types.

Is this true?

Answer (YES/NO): NO